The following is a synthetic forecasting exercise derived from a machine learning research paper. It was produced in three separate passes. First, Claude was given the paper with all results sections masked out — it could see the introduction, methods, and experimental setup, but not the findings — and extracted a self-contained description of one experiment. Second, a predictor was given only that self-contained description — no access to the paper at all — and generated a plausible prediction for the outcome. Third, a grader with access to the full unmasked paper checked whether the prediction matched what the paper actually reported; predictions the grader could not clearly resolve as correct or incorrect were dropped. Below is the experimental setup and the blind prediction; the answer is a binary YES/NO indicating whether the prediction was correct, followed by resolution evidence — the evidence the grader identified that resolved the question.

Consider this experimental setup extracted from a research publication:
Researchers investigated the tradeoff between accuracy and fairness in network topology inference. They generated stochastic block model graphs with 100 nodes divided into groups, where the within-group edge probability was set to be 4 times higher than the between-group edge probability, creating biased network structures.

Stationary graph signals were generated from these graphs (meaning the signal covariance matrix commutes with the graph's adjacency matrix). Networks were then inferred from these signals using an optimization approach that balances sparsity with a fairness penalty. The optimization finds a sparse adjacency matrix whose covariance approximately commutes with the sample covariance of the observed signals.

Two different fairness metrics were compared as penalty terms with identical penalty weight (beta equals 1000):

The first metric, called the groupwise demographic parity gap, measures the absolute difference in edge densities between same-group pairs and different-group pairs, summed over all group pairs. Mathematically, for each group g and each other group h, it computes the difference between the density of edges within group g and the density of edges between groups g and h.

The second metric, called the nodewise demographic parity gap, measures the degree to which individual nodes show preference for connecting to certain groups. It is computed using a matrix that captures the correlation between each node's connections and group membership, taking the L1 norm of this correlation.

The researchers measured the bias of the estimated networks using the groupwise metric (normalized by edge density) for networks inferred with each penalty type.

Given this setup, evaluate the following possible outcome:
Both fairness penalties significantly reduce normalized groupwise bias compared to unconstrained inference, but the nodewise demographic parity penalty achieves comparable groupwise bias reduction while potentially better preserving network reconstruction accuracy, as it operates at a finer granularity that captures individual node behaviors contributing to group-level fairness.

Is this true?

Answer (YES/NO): NO